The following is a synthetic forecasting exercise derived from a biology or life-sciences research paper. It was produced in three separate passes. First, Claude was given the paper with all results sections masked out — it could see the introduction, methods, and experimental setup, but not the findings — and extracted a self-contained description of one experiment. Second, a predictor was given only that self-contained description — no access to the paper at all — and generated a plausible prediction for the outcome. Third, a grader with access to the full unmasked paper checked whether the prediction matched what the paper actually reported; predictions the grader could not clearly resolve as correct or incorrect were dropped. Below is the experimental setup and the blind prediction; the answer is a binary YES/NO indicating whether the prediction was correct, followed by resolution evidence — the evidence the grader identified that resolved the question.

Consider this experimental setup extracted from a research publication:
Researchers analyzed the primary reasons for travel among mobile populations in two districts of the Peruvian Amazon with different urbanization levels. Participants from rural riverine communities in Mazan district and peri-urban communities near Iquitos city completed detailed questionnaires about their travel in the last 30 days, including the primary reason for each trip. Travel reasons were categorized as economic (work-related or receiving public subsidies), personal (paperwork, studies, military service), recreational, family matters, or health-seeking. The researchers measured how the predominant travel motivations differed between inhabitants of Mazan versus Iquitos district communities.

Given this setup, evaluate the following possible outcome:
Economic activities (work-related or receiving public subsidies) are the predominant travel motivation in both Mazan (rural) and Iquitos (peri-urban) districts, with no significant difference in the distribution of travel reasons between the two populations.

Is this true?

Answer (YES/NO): NO